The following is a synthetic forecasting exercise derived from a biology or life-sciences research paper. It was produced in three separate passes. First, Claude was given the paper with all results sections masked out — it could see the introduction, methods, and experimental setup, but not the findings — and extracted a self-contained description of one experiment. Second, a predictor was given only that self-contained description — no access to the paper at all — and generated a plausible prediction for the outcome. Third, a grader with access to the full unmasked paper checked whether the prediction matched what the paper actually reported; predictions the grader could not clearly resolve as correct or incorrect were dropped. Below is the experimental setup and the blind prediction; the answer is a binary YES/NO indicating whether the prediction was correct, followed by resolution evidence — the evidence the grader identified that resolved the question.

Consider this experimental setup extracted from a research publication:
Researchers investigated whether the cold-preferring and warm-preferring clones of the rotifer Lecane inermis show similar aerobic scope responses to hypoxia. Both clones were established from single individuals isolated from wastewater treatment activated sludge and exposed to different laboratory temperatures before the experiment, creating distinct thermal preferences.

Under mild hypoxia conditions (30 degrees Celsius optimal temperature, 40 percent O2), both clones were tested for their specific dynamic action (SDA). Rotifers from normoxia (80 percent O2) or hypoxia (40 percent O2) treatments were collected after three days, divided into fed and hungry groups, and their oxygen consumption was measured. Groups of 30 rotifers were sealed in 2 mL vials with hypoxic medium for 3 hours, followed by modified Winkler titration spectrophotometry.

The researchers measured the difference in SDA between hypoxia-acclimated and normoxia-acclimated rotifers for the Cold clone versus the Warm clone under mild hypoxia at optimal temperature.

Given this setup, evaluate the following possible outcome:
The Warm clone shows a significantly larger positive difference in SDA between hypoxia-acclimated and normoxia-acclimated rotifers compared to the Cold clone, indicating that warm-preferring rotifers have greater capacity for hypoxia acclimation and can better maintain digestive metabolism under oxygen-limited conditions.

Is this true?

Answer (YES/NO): NO